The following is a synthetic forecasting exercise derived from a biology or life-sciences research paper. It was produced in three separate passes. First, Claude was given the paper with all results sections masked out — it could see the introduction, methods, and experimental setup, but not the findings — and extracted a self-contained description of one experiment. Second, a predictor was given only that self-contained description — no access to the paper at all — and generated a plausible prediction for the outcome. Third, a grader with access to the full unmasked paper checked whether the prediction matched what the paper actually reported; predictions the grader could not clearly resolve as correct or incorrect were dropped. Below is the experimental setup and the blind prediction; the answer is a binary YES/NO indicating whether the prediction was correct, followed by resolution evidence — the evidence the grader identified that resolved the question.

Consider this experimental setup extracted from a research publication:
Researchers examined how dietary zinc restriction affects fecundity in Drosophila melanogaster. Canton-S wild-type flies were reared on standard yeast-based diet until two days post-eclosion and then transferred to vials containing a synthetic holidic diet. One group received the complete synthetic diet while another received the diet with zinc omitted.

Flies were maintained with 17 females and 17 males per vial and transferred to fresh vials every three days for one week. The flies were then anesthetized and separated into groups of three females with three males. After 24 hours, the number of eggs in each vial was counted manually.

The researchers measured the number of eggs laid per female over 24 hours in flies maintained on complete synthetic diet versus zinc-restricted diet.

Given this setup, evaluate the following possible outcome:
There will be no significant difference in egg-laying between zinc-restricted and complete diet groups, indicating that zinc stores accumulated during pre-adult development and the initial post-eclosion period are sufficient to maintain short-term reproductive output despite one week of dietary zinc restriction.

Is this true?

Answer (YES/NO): NO